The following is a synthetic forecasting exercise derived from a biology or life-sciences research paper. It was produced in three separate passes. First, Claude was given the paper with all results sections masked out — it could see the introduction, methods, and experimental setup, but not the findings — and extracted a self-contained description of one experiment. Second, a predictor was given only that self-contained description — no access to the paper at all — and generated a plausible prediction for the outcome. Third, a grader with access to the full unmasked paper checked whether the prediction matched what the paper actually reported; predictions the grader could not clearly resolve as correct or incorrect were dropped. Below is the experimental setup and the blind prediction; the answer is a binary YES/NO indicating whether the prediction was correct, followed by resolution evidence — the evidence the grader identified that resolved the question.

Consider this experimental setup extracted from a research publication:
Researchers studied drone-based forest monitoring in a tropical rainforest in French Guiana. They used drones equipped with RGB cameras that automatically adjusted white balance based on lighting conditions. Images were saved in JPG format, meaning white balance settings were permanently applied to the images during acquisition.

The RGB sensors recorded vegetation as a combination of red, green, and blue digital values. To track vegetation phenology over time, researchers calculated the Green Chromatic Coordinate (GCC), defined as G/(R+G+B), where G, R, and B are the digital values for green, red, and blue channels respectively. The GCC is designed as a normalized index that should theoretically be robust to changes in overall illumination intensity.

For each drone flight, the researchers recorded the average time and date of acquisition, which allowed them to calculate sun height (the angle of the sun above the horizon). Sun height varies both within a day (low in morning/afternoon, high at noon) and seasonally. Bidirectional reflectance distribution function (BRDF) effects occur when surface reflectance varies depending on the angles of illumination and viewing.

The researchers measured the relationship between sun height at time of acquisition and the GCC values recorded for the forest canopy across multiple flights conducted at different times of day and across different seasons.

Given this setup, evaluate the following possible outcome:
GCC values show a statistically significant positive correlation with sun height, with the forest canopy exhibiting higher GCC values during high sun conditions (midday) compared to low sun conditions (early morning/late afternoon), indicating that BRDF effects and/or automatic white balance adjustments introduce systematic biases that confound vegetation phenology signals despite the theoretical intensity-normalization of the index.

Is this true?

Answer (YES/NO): NO